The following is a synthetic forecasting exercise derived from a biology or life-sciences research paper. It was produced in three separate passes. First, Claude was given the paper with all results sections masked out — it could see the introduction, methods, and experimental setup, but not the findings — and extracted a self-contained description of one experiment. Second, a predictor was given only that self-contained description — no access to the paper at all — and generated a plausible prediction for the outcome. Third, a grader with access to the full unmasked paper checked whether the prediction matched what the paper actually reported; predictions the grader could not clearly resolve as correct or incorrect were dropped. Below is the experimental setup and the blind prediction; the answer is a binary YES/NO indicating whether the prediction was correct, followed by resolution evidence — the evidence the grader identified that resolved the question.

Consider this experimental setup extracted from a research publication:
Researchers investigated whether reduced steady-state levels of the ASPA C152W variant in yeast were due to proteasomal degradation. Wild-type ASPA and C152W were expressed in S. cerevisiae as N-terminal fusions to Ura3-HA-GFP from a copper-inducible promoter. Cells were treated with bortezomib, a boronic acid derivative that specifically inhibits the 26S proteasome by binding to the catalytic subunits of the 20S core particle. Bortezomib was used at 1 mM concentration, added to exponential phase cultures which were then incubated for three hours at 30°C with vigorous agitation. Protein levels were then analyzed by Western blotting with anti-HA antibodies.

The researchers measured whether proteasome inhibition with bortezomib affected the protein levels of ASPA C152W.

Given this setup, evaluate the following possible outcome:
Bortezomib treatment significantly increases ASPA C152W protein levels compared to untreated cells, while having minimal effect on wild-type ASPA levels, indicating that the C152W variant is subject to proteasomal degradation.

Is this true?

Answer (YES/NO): YES